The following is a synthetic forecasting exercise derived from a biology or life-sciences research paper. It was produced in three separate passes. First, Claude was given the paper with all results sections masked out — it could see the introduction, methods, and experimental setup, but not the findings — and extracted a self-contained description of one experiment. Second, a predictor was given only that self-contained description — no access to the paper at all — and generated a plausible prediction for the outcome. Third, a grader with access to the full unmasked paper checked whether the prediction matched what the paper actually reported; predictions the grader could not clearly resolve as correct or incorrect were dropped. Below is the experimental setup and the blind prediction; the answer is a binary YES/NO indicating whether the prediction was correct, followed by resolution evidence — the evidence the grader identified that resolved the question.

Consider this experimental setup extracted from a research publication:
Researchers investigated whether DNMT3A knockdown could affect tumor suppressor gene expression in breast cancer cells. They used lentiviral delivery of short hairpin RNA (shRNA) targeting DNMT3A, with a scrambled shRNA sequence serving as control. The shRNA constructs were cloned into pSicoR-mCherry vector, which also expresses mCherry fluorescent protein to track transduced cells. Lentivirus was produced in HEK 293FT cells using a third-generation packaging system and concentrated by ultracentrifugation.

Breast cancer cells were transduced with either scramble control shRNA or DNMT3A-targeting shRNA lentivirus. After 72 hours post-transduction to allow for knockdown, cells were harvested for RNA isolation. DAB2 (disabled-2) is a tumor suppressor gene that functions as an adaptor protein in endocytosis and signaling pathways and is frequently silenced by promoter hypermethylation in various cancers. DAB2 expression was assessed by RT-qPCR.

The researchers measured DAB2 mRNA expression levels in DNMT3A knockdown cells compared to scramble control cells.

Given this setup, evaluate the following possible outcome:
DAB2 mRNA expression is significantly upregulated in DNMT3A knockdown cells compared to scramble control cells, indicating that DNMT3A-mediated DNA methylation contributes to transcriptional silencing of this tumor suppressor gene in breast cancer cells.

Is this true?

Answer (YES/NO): YES